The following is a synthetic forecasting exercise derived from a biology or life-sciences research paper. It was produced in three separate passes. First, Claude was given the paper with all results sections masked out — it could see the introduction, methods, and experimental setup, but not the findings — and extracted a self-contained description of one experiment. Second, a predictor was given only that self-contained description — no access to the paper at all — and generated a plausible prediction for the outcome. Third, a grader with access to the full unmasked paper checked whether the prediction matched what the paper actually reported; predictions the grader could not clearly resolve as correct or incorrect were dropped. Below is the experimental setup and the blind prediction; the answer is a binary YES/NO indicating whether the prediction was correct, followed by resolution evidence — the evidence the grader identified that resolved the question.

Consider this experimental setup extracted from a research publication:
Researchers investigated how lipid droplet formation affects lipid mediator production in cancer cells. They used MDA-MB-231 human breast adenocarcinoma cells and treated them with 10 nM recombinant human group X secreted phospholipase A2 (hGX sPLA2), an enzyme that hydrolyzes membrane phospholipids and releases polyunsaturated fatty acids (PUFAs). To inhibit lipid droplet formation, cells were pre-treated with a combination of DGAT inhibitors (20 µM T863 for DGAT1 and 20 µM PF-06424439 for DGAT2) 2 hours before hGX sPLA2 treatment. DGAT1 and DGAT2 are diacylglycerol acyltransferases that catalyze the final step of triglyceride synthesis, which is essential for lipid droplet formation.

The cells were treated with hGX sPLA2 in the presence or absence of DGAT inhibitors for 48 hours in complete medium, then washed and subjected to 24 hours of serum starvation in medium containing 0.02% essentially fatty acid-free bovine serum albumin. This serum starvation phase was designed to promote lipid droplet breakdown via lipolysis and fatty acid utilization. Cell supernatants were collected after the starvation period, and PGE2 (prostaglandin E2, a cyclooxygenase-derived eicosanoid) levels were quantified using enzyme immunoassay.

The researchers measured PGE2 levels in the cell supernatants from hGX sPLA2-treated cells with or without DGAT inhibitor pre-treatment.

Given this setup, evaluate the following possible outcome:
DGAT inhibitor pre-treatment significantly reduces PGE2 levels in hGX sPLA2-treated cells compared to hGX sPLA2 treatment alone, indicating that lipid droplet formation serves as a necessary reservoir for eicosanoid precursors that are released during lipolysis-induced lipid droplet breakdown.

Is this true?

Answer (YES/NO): YES